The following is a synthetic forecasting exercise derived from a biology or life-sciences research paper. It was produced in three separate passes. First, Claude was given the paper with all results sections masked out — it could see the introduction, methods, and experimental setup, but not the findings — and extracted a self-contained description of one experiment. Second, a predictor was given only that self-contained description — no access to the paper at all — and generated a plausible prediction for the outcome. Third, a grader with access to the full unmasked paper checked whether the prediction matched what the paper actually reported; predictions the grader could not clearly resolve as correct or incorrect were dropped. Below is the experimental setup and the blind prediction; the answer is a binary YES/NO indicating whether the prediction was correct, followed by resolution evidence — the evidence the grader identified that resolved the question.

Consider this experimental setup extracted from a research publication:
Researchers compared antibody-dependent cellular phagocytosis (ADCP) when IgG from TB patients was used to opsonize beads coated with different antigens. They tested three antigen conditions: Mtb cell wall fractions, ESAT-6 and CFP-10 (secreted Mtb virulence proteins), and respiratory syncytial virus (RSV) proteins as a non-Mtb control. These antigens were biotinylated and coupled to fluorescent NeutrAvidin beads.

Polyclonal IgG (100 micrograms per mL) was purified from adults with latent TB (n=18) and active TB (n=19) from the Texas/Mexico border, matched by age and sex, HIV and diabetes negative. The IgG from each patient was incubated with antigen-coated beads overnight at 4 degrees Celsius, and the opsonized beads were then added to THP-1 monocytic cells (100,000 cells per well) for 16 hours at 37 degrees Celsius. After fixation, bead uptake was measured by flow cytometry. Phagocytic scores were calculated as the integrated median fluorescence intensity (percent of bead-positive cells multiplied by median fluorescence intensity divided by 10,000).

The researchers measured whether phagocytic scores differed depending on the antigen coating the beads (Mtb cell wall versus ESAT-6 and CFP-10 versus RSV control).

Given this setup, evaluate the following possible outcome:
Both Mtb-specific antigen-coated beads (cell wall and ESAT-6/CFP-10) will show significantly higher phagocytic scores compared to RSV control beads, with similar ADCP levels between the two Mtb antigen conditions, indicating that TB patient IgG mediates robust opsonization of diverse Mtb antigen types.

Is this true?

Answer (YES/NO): NO